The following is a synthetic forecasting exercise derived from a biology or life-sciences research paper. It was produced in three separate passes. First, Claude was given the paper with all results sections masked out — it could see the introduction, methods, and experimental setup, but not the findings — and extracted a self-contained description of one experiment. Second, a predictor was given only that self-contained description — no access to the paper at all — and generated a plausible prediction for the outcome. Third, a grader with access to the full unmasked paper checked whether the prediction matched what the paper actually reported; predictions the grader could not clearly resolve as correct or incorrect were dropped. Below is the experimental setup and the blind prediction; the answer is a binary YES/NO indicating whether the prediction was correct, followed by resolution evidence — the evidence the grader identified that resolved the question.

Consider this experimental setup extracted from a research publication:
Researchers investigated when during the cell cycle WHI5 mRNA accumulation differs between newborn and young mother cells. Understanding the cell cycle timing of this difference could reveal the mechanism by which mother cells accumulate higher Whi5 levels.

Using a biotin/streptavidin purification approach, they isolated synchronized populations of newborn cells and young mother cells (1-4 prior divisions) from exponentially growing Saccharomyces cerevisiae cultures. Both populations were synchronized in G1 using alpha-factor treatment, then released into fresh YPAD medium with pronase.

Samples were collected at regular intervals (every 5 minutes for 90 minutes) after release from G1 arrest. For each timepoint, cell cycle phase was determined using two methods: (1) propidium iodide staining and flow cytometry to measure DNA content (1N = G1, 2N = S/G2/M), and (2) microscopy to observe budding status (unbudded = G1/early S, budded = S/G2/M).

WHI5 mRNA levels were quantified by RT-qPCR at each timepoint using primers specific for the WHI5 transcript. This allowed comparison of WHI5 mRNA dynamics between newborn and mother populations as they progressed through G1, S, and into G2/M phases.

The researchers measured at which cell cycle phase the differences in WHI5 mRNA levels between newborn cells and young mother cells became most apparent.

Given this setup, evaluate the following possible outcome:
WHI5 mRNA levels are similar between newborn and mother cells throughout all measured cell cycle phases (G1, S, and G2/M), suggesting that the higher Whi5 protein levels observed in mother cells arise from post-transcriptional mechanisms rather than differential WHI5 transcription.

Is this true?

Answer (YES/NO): NO